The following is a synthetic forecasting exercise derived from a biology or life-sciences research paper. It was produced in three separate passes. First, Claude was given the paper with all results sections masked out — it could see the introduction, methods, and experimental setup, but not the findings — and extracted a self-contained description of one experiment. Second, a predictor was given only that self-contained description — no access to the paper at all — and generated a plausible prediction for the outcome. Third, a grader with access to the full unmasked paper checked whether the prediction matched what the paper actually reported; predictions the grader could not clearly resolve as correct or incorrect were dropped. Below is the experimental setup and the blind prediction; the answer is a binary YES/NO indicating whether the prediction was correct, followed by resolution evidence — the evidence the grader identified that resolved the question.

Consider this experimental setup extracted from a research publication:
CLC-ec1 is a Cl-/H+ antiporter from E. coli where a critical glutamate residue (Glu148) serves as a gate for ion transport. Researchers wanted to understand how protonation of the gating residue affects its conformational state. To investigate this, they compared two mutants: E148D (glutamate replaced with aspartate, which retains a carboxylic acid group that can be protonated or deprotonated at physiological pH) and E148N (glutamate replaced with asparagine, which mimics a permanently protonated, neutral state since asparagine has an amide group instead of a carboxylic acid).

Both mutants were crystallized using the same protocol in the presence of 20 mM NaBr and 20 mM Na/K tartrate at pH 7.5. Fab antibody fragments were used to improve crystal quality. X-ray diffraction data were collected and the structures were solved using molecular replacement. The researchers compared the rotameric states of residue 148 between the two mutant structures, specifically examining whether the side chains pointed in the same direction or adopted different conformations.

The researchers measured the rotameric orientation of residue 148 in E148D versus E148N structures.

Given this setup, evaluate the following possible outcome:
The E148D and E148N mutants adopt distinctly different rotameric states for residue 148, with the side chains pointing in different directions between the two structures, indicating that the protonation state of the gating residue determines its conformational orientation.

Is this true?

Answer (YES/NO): YES